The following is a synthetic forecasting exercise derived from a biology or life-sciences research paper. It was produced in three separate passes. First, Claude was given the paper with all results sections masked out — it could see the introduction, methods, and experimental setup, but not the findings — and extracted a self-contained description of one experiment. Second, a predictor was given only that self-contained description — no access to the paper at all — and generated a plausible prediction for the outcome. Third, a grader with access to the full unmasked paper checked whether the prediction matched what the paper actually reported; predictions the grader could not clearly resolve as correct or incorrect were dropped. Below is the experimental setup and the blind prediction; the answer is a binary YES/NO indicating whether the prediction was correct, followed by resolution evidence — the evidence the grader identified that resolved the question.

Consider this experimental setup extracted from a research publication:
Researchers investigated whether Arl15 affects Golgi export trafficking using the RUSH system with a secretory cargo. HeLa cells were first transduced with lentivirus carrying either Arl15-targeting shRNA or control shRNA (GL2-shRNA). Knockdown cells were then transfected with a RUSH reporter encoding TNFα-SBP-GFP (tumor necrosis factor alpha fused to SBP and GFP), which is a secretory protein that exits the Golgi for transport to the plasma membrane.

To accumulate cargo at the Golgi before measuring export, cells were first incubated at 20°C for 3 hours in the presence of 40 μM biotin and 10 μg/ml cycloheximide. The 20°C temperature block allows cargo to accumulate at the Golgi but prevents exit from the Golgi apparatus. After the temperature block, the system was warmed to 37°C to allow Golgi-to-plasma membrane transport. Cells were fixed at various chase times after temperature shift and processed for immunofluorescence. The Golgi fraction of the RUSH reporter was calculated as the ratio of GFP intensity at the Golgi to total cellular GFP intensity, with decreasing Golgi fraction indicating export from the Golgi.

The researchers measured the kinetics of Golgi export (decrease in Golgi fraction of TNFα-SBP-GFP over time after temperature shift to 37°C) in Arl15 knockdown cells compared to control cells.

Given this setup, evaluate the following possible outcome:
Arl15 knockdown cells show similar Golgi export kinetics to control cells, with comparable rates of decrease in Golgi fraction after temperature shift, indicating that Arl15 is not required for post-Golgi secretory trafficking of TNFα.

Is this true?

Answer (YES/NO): YES